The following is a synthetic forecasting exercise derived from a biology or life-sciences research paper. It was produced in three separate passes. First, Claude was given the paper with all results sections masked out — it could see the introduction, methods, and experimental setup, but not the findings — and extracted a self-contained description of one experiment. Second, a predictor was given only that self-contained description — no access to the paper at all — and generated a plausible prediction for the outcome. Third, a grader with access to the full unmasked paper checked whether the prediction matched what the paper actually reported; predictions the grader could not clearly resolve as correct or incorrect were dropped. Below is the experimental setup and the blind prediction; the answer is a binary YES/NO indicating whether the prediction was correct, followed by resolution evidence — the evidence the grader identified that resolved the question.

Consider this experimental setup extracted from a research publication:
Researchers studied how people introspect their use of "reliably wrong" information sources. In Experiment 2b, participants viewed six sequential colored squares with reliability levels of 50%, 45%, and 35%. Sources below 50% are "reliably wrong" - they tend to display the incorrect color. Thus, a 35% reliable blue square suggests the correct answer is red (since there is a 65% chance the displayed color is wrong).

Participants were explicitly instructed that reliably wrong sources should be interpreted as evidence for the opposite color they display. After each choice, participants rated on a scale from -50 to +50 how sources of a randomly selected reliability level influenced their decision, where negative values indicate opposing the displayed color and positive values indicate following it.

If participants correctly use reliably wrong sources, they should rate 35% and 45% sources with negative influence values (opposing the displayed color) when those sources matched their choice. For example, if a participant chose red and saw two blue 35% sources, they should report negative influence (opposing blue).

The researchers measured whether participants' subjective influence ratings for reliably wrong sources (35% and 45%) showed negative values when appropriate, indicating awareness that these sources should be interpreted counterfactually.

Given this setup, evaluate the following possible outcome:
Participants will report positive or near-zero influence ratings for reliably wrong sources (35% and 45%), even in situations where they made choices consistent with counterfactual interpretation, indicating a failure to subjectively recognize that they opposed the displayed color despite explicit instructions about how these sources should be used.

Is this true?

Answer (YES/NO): NO